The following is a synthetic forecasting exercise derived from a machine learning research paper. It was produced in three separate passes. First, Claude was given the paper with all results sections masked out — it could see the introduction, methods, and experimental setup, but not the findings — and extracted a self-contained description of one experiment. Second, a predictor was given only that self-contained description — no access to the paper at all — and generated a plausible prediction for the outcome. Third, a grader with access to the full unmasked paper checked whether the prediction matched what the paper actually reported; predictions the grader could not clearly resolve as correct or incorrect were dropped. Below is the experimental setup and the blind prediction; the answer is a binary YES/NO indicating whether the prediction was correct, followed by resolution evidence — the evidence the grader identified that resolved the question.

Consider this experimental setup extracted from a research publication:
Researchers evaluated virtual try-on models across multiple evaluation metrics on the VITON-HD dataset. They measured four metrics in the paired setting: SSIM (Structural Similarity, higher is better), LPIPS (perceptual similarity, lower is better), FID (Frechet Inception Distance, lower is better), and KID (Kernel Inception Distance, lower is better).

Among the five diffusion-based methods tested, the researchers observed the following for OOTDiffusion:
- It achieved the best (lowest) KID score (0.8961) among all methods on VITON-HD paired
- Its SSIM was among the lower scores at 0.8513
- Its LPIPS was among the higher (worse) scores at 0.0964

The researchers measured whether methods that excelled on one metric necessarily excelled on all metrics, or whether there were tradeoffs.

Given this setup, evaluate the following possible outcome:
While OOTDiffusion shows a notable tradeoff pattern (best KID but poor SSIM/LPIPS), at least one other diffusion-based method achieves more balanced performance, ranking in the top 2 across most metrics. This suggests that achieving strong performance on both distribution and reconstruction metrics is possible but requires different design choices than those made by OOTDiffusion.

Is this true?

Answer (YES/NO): YES